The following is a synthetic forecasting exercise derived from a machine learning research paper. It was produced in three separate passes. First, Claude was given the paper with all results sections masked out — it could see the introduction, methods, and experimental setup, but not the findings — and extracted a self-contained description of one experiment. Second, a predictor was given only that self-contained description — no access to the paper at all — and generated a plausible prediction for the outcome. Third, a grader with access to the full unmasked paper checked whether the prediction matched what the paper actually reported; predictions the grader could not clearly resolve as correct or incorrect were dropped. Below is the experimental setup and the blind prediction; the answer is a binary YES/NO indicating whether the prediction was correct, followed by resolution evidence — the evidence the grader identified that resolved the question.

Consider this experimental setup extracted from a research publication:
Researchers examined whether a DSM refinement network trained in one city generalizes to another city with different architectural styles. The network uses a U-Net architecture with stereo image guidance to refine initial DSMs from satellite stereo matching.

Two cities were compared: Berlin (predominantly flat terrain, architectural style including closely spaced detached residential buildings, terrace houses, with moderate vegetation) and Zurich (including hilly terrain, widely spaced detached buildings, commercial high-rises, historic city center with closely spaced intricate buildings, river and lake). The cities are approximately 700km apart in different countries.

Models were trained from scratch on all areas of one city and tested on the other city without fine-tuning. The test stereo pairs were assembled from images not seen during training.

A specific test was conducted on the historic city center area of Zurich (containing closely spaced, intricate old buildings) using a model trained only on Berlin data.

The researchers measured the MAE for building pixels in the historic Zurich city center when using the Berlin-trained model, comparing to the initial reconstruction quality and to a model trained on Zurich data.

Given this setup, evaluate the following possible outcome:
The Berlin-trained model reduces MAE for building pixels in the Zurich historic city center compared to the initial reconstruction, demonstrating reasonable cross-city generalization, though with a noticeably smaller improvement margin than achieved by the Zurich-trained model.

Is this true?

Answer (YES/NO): NO